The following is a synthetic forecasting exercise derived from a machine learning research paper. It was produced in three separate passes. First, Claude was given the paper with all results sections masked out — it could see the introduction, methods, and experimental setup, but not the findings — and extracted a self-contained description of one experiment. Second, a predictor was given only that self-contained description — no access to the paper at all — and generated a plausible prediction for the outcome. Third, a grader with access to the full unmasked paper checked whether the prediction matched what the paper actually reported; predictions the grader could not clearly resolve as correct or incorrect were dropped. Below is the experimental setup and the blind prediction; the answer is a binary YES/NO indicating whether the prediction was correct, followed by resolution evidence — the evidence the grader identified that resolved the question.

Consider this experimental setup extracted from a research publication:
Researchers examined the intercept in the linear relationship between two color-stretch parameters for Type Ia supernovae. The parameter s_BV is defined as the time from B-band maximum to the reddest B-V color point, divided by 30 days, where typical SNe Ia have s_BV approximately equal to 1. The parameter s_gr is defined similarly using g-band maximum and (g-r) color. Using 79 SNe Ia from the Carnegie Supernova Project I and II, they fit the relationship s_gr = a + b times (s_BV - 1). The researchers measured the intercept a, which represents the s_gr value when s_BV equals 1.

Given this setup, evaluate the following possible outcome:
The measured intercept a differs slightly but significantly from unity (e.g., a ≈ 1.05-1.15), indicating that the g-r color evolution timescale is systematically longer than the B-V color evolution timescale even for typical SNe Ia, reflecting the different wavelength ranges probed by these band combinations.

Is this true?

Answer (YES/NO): NO